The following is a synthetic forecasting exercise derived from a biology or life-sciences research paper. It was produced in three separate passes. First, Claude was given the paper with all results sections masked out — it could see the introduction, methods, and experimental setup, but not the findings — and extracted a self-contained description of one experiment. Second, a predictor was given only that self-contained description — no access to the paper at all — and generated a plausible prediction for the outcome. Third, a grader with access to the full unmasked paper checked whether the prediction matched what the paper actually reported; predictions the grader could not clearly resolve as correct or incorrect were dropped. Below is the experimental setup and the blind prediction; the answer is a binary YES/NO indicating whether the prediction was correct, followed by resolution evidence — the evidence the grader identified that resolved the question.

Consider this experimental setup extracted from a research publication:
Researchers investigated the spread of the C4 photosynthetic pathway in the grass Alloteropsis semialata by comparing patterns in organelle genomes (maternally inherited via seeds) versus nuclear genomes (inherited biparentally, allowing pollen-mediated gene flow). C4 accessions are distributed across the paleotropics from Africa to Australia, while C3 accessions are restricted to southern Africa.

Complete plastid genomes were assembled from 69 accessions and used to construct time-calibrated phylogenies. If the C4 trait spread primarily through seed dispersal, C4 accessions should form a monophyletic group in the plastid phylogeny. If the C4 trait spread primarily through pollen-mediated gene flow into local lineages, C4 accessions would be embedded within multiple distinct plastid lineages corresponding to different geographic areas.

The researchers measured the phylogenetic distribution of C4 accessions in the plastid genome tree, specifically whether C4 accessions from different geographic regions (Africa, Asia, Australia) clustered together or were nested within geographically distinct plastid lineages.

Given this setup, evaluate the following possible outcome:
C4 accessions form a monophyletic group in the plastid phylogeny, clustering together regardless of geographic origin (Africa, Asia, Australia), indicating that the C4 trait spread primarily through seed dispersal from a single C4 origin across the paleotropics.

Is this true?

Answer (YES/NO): NO